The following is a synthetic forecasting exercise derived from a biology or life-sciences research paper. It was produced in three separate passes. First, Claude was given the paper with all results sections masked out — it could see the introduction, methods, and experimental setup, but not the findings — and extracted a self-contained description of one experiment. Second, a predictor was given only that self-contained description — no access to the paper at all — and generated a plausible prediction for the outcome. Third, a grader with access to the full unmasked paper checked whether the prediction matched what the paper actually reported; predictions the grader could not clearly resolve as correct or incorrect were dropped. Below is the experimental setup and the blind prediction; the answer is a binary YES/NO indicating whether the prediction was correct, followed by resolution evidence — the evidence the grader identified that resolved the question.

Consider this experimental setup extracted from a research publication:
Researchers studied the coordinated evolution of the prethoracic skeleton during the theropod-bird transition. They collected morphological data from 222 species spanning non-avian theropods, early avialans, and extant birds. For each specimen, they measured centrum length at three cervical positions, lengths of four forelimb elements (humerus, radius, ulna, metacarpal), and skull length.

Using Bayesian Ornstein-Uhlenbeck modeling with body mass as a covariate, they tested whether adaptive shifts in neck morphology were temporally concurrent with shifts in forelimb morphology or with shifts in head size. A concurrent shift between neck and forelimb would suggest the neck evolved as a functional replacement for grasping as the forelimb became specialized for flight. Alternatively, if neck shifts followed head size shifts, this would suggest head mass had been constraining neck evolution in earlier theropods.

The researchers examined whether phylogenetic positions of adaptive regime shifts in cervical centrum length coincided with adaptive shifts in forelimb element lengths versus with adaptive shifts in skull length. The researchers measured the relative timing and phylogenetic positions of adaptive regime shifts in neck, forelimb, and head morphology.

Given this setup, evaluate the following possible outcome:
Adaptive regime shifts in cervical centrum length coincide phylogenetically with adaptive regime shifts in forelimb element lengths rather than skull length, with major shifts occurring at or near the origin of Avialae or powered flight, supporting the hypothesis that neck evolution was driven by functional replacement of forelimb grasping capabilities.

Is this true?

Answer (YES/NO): YES